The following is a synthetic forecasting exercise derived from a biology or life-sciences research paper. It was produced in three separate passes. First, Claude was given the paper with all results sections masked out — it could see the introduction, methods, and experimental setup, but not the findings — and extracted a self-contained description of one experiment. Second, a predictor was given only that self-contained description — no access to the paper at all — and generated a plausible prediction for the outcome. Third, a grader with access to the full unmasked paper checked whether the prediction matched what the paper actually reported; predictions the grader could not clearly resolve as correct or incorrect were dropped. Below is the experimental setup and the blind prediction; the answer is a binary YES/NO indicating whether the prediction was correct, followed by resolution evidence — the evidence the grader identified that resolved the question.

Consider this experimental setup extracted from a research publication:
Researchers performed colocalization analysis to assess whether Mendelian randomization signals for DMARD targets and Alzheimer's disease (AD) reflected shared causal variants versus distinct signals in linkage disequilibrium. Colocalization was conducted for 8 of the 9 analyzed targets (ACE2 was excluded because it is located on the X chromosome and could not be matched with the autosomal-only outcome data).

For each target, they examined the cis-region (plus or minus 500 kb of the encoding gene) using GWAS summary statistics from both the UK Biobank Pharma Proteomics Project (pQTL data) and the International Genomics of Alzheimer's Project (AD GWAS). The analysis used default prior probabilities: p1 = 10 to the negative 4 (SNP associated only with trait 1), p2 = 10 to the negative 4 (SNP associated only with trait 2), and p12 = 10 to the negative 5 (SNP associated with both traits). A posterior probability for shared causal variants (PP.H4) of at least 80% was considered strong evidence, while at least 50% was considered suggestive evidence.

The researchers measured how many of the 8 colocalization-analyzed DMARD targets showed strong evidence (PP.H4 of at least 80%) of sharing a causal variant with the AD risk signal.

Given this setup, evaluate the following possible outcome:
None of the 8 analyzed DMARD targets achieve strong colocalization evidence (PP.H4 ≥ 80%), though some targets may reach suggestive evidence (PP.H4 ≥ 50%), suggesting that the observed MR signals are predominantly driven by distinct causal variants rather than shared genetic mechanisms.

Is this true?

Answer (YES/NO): NO